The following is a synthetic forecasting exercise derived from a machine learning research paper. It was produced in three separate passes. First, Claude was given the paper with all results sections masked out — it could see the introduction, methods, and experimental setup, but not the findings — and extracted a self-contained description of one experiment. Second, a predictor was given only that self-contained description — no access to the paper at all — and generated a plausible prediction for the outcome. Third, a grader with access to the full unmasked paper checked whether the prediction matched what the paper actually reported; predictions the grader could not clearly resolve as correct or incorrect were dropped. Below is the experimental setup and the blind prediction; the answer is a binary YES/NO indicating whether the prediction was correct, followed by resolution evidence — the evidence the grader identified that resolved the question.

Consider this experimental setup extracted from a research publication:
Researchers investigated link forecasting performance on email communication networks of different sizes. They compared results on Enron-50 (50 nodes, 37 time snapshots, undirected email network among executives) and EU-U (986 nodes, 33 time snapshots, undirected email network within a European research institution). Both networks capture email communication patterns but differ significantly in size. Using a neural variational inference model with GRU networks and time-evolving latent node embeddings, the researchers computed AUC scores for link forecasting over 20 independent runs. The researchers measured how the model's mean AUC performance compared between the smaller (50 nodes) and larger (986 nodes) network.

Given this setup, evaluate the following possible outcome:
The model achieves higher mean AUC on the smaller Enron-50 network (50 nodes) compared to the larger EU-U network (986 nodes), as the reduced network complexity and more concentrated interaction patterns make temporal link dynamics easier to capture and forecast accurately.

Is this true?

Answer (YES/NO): NO